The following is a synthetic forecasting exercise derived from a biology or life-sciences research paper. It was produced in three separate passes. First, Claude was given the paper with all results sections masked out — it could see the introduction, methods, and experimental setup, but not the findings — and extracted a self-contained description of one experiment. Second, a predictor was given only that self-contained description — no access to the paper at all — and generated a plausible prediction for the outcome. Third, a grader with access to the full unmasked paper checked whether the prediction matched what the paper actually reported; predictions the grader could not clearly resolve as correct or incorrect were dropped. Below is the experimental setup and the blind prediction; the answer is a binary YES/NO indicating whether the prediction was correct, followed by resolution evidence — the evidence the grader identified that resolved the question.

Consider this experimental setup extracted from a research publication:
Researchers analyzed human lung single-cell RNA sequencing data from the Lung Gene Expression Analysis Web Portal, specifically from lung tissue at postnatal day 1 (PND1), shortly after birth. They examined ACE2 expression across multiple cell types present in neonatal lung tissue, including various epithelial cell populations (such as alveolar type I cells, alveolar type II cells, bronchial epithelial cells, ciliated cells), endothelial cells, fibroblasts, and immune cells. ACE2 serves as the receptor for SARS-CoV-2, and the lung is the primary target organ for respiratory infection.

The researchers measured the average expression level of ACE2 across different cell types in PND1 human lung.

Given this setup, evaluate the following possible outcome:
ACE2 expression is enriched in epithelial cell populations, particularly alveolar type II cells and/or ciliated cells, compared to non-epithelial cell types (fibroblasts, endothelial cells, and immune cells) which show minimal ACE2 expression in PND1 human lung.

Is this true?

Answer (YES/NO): NO